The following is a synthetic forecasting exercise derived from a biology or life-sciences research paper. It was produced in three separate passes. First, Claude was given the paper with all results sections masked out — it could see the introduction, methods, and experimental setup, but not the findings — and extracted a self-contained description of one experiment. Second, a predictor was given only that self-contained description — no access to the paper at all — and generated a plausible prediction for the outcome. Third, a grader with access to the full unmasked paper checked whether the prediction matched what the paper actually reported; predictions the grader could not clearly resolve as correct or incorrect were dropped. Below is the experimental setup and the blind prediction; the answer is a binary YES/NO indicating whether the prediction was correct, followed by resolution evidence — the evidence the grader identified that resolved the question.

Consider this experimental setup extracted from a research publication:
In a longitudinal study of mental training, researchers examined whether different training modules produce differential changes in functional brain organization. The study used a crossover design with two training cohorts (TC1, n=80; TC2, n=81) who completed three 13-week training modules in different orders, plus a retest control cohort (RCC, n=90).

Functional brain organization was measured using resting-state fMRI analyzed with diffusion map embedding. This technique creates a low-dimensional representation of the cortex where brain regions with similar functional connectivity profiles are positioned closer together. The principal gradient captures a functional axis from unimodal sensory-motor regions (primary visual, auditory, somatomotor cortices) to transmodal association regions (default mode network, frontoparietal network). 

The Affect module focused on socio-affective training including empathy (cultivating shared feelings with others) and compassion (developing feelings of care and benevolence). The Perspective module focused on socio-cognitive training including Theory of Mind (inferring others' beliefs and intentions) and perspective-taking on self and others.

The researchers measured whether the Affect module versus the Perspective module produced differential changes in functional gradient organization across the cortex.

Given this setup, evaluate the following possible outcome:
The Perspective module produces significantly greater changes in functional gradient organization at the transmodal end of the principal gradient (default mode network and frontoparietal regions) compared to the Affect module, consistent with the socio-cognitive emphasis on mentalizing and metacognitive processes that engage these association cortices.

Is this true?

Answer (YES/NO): NO